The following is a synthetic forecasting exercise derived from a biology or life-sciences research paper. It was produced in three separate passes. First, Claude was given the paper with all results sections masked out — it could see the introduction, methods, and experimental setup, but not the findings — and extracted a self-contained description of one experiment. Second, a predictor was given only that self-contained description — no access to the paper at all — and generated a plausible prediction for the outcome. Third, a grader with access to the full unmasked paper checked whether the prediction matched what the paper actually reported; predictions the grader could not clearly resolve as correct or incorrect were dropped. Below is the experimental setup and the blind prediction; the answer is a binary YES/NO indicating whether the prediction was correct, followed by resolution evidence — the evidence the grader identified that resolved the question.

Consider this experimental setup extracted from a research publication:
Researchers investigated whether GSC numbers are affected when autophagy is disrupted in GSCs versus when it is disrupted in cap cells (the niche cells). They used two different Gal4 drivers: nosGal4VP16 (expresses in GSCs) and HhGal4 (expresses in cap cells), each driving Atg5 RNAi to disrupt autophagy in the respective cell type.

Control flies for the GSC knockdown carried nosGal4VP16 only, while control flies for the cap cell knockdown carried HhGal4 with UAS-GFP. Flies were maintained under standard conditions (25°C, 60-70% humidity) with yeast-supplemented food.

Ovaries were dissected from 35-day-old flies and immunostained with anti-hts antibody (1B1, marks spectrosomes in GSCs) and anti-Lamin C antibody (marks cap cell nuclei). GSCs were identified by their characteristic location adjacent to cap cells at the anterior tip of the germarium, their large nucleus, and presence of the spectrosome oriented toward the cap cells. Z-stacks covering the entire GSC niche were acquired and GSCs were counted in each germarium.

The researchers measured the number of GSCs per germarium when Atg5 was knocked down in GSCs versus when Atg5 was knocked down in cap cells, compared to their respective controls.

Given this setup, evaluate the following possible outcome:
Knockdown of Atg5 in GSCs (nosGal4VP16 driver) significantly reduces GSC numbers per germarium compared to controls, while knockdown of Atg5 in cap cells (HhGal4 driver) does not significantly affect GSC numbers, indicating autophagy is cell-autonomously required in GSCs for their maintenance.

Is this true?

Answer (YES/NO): NO